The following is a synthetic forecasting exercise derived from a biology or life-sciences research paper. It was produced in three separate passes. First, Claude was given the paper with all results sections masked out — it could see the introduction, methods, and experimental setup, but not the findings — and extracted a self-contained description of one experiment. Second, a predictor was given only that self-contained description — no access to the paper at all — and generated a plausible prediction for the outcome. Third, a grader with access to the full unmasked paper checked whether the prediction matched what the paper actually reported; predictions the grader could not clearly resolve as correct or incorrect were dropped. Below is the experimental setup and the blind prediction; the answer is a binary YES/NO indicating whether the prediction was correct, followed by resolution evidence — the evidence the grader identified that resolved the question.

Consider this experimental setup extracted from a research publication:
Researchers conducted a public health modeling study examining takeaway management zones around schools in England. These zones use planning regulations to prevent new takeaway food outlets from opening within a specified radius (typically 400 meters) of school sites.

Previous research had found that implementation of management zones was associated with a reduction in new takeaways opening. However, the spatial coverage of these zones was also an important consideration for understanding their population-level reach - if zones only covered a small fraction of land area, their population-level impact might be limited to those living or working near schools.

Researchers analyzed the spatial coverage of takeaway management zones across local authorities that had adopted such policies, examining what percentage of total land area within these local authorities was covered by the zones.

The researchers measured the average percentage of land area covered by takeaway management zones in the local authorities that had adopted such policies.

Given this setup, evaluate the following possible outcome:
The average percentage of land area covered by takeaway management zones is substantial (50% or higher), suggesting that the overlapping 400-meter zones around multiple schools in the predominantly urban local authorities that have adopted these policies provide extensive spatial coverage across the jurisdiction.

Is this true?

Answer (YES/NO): NO